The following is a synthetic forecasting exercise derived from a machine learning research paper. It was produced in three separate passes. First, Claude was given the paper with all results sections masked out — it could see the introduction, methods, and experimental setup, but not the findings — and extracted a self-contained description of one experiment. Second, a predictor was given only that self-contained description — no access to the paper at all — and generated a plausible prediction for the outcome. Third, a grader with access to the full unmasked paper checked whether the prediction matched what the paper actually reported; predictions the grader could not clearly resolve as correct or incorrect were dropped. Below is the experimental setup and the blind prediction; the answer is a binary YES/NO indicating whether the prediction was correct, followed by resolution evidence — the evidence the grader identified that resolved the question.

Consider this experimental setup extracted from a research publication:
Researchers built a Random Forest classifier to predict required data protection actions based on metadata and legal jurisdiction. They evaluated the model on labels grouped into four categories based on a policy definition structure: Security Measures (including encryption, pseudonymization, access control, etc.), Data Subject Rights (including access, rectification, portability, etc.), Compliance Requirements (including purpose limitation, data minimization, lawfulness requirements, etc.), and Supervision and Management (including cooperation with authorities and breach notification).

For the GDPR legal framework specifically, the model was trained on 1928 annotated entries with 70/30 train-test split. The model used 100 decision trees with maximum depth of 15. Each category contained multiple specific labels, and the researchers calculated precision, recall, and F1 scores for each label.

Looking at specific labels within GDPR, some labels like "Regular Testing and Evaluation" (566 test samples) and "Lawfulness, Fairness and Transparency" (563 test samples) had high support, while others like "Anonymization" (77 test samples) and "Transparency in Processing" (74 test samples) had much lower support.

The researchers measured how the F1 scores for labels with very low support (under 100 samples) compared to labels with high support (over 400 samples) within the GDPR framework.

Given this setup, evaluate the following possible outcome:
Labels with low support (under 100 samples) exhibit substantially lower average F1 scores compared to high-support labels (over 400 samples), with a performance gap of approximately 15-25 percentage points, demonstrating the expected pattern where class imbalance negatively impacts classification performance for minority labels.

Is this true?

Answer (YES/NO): NO